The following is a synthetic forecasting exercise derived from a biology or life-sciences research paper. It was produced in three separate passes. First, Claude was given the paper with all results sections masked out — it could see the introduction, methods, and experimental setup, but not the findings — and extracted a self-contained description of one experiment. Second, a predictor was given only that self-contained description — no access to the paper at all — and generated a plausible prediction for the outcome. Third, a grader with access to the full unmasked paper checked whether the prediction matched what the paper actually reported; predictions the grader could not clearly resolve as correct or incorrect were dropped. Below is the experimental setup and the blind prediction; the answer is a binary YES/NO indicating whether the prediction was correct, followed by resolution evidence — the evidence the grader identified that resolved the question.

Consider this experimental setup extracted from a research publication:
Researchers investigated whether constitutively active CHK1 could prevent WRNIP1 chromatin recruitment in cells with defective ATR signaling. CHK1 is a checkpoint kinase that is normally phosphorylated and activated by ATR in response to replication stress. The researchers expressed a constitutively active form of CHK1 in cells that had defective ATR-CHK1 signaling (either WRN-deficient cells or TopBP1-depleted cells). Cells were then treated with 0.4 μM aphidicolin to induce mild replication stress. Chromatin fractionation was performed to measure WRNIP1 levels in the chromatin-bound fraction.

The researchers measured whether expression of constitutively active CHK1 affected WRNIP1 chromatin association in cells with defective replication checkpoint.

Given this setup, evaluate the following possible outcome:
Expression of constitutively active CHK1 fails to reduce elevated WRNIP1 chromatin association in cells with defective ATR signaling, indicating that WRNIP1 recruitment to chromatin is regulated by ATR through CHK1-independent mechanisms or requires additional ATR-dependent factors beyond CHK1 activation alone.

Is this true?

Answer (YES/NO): NO